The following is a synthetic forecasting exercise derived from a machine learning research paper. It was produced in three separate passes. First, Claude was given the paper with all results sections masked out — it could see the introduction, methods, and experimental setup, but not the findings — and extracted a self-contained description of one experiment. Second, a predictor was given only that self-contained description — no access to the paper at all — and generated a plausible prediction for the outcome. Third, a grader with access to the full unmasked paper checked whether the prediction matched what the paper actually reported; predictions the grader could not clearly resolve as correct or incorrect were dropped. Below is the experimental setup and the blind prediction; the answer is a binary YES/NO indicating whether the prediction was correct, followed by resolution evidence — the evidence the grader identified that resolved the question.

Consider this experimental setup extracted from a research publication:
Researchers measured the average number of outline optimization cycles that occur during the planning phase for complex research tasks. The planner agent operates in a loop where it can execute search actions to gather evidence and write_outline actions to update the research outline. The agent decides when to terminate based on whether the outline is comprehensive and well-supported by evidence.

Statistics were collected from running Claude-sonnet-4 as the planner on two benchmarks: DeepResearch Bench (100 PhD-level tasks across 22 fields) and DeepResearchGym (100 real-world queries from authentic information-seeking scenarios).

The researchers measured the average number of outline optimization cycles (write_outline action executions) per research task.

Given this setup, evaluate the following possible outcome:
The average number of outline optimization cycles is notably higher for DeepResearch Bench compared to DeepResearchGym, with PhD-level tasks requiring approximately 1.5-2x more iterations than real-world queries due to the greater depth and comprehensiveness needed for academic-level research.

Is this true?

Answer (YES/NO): NO